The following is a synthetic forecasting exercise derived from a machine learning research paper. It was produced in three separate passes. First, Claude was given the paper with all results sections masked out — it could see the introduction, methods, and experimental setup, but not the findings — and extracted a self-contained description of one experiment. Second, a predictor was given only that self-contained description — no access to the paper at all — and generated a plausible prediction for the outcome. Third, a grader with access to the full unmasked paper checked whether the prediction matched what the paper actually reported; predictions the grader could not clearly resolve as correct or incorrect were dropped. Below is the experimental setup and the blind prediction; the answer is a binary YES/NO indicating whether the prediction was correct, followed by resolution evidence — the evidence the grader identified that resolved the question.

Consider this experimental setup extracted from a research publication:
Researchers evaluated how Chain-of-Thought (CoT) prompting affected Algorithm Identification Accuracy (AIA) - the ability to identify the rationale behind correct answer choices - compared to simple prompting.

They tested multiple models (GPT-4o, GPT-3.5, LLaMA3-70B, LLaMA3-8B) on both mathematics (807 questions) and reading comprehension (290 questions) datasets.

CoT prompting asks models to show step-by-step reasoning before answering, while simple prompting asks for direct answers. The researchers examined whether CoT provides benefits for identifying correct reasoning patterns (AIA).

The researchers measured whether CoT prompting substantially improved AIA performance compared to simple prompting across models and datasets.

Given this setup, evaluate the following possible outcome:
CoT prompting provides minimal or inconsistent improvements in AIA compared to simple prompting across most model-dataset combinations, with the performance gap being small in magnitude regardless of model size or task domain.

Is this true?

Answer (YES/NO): YES